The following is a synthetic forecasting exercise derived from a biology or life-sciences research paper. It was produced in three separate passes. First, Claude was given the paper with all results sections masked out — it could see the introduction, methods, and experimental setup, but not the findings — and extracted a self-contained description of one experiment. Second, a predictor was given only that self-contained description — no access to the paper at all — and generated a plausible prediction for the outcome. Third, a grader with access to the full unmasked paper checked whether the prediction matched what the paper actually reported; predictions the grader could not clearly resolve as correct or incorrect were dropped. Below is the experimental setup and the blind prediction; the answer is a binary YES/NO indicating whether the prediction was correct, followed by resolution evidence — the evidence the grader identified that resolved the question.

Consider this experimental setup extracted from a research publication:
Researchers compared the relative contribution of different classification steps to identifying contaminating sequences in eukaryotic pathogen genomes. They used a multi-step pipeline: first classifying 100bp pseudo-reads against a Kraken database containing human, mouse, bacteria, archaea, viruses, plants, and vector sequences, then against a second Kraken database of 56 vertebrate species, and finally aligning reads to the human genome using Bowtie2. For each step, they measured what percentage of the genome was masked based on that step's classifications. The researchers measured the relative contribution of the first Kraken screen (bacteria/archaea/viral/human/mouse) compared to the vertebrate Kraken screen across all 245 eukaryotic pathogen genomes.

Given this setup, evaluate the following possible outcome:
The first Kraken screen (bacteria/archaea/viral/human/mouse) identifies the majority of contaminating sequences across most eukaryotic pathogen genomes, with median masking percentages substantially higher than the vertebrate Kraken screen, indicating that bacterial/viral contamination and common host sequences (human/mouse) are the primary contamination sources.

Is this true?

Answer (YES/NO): YES